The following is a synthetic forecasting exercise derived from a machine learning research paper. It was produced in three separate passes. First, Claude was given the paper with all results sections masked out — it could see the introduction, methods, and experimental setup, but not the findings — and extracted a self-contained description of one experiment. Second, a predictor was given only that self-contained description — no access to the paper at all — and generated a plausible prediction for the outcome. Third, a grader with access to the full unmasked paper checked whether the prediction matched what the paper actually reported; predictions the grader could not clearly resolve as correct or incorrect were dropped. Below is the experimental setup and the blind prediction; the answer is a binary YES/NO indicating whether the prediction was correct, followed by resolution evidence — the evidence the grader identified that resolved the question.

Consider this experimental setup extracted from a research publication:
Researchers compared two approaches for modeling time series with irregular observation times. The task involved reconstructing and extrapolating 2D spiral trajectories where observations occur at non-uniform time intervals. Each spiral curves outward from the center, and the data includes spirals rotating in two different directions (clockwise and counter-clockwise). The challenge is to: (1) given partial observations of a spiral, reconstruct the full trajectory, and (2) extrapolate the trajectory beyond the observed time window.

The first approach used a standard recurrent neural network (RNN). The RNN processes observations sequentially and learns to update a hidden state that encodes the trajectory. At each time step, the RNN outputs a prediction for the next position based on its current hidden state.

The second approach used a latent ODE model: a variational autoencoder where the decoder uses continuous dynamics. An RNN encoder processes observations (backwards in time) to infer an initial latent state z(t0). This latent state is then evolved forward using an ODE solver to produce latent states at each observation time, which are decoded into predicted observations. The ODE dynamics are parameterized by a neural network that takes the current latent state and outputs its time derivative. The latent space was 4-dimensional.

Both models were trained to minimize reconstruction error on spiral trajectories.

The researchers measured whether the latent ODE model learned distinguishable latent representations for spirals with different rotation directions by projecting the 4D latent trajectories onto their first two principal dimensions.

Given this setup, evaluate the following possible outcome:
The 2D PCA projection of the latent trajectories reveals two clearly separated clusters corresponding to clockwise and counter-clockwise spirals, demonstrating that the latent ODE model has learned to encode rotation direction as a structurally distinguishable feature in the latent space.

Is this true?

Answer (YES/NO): YES